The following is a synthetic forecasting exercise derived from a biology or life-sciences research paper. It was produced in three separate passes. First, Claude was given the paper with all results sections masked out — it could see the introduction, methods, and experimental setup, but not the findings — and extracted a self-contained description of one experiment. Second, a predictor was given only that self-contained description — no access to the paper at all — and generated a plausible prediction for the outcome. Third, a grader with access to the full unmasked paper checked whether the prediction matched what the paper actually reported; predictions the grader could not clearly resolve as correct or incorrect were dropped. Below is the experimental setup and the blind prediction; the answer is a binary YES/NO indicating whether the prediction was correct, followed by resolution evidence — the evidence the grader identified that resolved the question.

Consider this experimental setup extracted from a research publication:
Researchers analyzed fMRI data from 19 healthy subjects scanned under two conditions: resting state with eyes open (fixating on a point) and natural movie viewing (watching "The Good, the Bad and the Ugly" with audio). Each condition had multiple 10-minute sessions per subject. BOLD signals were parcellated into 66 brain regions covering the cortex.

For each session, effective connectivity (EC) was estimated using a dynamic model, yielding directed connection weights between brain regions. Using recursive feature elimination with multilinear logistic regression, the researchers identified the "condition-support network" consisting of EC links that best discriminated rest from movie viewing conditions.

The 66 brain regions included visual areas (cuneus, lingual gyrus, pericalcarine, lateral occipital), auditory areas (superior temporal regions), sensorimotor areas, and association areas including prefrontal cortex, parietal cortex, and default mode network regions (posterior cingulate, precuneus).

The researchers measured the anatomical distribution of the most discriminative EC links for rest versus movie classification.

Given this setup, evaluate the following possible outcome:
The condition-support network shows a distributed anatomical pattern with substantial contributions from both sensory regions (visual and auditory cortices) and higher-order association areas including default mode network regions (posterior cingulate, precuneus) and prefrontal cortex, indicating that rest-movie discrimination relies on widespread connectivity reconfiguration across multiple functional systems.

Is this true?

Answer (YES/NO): NO